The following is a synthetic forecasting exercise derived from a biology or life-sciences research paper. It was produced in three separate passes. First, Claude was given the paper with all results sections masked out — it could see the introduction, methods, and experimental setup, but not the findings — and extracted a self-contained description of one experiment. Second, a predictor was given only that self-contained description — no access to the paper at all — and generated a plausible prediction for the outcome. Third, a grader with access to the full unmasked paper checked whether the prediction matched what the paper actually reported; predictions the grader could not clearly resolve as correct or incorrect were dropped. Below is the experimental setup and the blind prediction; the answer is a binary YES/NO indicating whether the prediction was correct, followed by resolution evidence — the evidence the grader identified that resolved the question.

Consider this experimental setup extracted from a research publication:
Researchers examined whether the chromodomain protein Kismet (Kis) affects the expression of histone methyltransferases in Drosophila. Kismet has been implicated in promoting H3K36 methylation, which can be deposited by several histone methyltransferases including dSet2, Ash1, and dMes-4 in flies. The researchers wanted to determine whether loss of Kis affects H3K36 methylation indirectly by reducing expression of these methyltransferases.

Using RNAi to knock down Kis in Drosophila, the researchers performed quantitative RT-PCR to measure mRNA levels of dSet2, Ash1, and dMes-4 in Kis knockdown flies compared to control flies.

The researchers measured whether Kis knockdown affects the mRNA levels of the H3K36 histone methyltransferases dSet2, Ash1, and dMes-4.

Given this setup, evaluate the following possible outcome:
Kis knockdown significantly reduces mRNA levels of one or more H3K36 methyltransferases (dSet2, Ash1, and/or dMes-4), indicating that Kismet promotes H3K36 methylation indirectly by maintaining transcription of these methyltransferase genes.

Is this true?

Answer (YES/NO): NO